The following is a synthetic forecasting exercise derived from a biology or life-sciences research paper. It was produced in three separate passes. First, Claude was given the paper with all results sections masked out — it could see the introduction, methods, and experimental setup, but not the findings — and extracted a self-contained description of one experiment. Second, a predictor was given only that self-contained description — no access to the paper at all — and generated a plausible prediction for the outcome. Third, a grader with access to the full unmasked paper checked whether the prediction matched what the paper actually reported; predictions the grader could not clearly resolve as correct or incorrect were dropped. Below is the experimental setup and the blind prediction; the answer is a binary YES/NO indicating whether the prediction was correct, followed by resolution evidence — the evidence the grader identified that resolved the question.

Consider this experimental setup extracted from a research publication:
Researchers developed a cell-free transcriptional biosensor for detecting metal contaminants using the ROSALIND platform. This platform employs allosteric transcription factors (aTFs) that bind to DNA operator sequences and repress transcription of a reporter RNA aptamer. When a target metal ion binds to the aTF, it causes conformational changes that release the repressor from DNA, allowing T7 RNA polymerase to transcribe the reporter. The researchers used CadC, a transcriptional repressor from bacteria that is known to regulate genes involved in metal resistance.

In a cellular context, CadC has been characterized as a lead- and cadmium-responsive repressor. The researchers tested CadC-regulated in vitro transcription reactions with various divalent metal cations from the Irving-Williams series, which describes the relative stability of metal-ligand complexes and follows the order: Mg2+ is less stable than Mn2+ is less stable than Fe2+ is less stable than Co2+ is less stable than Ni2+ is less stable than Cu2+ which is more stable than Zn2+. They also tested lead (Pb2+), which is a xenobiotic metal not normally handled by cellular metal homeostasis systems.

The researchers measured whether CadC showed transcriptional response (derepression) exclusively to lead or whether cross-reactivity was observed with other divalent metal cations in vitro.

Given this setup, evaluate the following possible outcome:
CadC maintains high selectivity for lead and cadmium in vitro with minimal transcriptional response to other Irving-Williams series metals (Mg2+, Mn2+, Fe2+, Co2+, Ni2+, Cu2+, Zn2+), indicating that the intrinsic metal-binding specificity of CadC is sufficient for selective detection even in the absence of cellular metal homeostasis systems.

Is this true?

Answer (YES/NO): NO